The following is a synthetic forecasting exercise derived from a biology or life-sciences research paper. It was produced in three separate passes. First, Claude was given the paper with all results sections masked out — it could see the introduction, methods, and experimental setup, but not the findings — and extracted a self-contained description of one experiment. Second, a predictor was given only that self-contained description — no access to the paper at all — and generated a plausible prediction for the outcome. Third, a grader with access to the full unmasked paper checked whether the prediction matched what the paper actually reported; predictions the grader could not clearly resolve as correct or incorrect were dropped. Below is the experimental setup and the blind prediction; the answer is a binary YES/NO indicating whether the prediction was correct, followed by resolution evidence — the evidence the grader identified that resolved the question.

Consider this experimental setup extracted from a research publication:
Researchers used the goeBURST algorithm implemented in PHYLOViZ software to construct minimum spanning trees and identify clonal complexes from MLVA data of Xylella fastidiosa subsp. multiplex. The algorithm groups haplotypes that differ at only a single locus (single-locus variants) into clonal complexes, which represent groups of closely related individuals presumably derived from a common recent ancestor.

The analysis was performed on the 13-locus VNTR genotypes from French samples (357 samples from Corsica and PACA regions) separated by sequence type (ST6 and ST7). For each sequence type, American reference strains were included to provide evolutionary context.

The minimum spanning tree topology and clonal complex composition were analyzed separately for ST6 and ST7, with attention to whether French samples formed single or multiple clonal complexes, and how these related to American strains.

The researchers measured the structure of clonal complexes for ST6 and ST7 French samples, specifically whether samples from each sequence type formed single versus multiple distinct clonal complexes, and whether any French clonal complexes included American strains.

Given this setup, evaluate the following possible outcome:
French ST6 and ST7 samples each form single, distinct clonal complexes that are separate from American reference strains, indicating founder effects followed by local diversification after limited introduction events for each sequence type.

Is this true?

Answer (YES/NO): NO